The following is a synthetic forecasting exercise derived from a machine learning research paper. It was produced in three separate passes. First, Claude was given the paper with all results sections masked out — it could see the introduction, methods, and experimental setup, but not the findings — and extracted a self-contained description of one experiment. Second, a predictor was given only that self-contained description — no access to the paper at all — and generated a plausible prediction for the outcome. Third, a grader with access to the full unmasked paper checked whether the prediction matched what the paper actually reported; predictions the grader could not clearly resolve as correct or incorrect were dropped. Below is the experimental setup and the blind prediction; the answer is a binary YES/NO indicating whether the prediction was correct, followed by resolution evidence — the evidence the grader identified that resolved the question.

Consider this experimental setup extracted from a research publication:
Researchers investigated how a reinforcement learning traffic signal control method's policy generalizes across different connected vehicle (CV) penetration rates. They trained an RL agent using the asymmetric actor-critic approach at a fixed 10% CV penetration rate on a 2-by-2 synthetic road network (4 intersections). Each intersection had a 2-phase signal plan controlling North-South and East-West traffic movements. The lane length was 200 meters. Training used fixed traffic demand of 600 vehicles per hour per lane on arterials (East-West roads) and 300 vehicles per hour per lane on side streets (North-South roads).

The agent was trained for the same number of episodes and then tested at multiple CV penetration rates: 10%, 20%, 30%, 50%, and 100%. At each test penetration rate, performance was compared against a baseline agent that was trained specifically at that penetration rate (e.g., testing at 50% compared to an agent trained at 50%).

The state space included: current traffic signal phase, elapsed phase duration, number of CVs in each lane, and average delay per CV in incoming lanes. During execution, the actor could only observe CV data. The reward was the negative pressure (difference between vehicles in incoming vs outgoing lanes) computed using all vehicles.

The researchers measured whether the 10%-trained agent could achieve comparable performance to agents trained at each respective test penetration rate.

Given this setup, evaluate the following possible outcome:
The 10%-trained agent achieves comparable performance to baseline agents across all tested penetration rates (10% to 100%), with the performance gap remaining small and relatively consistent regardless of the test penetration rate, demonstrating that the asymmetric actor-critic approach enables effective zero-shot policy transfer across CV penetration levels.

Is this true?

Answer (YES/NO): YES